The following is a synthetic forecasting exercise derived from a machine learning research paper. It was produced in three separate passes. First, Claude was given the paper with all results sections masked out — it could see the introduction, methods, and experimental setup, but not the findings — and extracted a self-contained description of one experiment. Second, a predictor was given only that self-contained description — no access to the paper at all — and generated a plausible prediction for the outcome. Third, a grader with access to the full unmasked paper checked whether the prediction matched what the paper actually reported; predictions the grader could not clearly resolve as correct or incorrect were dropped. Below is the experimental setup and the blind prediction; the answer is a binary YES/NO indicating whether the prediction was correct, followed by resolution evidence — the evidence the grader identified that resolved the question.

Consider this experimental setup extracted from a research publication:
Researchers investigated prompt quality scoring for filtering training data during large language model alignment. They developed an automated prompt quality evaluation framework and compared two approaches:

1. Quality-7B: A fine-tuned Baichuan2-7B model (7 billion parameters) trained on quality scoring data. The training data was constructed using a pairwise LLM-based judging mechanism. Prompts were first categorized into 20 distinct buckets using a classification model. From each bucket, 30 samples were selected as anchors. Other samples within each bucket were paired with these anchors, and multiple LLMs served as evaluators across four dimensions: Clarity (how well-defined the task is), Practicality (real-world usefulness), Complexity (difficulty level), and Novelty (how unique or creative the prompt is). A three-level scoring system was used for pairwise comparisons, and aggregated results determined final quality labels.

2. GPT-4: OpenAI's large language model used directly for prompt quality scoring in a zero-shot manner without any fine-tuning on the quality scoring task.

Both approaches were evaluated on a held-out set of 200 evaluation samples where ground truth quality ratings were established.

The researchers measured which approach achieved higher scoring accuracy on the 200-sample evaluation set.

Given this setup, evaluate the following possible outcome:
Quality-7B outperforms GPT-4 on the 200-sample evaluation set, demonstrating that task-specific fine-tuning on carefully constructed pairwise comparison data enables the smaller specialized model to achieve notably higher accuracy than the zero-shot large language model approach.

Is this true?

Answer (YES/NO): YES